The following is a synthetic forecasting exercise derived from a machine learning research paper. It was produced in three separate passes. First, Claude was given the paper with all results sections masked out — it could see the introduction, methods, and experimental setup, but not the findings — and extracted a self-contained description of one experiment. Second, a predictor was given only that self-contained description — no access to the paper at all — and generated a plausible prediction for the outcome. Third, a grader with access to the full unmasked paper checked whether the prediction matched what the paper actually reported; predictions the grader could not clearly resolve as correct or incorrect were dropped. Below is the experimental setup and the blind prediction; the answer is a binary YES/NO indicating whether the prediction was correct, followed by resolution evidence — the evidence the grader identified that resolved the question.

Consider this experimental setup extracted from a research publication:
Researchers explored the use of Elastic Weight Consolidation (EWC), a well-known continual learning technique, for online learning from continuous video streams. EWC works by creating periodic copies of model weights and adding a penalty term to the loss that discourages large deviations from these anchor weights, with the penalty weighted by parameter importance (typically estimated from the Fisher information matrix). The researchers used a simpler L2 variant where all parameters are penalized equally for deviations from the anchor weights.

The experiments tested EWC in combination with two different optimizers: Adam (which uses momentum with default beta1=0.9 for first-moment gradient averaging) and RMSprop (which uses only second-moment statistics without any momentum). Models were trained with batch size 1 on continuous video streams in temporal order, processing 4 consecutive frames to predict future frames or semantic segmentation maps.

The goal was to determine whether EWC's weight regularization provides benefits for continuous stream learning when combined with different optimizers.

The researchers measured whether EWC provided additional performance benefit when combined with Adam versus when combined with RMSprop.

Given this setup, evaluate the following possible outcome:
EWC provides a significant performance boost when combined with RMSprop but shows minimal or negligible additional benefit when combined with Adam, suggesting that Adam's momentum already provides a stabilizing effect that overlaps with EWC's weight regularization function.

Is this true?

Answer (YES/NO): NO